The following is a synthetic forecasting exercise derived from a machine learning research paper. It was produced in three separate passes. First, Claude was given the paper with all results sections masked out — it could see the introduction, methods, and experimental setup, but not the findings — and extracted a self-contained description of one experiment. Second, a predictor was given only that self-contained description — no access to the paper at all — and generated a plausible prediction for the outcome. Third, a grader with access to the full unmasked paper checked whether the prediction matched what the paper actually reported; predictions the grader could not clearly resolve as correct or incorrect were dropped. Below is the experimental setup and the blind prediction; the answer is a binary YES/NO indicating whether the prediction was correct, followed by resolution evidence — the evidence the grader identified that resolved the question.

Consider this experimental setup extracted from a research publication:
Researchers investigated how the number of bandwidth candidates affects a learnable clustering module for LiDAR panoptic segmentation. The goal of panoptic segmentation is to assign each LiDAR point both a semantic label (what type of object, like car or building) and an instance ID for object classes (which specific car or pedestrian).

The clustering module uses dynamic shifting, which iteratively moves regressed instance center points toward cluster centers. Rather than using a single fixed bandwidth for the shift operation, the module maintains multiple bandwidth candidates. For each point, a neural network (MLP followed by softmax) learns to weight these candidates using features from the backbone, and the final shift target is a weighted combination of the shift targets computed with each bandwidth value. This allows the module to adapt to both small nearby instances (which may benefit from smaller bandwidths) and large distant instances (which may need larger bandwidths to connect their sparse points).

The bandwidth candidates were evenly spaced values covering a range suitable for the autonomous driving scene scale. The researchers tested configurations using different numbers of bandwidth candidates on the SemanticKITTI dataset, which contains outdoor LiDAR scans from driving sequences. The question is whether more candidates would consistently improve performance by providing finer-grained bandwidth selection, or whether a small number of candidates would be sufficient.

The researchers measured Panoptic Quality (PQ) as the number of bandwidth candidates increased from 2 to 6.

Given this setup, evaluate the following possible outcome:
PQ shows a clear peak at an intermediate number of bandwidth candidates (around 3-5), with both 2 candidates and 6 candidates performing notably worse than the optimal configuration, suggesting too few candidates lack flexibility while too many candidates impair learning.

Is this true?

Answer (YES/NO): NO